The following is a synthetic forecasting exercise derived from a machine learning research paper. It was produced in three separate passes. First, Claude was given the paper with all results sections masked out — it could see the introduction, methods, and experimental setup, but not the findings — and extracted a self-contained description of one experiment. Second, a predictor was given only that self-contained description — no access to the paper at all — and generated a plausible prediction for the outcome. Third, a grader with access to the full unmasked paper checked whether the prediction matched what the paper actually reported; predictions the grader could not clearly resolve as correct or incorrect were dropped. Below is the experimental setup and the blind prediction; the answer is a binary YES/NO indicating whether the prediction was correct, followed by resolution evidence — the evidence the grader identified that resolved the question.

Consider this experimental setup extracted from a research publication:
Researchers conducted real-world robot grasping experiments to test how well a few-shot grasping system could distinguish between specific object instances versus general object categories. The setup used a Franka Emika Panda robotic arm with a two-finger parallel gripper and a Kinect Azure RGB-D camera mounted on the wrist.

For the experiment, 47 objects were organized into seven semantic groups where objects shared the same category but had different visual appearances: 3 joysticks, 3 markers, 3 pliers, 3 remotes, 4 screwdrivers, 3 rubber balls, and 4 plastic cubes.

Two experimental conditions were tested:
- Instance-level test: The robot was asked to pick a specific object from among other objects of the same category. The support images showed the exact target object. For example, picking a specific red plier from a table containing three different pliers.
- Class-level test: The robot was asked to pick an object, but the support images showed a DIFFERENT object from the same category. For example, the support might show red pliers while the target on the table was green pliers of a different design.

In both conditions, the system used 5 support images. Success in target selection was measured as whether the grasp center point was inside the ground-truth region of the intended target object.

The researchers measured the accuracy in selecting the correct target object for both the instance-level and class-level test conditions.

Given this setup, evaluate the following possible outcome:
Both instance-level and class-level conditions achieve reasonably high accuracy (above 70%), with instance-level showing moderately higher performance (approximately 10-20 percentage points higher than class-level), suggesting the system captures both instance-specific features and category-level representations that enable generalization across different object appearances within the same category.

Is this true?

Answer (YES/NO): NO